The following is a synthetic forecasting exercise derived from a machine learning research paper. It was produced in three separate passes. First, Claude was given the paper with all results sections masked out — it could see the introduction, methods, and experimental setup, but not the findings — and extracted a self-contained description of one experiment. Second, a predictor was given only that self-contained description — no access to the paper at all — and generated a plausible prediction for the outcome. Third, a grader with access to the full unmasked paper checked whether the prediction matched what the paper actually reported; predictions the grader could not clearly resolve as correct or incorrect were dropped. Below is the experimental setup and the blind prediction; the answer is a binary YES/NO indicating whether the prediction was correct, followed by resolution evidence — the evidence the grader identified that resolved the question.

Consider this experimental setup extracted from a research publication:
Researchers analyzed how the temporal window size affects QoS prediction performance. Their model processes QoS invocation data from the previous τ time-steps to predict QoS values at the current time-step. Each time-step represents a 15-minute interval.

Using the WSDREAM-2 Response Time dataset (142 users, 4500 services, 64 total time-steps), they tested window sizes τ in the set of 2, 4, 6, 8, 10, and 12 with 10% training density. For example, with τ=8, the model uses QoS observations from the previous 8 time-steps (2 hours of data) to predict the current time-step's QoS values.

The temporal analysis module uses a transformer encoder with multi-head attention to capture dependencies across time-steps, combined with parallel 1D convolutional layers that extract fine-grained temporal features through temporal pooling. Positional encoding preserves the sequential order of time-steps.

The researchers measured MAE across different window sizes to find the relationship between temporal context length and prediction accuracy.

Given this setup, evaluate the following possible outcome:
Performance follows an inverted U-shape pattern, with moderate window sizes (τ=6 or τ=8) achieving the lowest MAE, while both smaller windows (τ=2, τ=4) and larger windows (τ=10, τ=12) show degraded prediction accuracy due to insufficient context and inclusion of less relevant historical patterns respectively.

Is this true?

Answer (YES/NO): NO